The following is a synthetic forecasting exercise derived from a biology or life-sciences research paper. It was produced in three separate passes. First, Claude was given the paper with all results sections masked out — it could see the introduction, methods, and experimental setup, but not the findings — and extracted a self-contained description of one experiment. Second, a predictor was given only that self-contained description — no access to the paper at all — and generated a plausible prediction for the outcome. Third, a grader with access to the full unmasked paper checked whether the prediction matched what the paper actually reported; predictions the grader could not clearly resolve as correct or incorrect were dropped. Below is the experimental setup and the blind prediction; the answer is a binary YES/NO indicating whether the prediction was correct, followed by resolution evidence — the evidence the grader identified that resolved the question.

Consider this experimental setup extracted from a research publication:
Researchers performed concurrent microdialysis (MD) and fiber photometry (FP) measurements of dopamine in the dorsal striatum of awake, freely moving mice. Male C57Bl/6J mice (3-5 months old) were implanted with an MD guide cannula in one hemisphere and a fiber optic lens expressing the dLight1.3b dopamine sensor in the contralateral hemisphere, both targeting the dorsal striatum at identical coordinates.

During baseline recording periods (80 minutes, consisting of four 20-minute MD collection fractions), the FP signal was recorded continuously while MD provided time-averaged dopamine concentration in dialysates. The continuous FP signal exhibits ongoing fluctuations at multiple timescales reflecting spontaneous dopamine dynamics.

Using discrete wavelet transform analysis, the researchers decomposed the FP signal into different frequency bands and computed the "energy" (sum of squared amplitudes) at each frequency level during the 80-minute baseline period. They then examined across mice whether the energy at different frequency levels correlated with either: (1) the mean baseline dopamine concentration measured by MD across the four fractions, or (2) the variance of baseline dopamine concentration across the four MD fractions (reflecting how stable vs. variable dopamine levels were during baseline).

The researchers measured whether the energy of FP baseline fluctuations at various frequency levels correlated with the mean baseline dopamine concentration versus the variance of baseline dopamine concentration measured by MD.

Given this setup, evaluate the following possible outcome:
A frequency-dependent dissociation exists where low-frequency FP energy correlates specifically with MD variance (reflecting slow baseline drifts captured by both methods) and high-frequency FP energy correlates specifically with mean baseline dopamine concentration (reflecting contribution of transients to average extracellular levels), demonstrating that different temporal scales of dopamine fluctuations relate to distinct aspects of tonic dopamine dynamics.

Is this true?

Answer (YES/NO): NO